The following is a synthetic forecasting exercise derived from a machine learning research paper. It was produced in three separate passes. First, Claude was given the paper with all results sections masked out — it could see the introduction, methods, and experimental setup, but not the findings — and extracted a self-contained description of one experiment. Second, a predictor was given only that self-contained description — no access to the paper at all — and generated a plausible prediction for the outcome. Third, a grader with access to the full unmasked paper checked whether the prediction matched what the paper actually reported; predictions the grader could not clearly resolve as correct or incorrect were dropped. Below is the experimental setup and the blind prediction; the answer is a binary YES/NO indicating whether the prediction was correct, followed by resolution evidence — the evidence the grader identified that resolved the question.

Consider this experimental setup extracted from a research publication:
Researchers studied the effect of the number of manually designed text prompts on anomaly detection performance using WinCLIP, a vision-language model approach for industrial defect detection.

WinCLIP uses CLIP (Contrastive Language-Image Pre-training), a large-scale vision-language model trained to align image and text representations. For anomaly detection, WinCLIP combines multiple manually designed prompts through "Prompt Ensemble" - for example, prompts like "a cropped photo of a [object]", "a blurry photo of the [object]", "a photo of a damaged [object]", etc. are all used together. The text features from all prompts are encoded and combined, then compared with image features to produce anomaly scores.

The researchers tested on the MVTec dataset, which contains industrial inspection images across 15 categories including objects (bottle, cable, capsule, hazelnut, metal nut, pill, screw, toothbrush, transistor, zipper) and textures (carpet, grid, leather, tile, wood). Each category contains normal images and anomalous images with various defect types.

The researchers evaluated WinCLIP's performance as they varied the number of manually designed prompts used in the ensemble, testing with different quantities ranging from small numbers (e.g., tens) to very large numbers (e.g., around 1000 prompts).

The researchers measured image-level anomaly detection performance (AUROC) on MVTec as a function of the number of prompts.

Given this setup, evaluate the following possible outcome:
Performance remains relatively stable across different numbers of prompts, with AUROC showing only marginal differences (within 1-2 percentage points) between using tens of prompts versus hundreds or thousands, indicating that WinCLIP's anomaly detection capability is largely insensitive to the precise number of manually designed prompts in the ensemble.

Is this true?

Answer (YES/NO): NO